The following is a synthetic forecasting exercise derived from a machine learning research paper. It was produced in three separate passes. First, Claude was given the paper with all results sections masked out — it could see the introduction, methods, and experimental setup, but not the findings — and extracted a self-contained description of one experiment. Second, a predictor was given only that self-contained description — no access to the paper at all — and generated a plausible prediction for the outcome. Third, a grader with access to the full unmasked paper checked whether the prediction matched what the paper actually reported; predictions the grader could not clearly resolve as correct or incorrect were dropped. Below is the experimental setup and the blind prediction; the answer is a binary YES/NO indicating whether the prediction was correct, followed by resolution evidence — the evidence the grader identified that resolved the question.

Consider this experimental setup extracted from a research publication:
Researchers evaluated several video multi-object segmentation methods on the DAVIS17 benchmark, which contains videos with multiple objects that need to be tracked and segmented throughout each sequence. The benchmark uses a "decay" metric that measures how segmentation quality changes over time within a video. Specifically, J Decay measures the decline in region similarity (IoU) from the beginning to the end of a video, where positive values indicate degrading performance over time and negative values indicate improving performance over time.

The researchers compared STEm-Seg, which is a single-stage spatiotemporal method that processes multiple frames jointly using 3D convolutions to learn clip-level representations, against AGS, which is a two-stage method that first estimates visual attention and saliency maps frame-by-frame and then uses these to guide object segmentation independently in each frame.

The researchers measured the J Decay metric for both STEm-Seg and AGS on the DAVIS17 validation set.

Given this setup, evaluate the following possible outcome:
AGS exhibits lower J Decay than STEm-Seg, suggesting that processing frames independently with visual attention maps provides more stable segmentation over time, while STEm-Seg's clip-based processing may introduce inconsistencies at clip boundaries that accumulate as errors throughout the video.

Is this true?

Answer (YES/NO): NO